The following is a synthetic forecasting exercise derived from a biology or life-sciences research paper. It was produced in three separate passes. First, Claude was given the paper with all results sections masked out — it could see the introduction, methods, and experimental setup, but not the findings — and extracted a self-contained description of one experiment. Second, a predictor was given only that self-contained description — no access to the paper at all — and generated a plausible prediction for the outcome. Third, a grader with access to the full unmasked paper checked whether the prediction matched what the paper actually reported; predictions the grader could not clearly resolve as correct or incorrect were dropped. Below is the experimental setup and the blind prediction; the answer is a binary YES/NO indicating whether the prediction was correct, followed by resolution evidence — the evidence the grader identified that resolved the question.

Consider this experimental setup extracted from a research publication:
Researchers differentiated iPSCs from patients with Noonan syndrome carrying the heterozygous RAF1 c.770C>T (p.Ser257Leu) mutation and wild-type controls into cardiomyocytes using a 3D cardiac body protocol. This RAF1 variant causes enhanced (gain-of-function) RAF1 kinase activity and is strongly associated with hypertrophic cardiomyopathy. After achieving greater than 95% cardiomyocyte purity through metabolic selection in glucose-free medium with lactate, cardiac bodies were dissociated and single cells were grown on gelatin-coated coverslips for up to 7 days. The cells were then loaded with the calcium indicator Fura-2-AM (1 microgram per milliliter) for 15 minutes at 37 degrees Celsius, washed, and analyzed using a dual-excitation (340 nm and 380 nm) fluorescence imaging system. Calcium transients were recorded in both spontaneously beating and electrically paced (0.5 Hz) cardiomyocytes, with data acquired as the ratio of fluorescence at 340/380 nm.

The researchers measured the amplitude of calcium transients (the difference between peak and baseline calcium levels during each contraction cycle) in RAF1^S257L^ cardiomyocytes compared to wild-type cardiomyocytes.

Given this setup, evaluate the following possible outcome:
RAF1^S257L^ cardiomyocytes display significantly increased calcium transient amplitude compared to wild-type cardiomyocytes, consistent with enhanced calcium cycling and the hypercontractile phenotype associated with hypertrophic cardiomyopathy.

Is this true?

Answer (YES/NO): NO